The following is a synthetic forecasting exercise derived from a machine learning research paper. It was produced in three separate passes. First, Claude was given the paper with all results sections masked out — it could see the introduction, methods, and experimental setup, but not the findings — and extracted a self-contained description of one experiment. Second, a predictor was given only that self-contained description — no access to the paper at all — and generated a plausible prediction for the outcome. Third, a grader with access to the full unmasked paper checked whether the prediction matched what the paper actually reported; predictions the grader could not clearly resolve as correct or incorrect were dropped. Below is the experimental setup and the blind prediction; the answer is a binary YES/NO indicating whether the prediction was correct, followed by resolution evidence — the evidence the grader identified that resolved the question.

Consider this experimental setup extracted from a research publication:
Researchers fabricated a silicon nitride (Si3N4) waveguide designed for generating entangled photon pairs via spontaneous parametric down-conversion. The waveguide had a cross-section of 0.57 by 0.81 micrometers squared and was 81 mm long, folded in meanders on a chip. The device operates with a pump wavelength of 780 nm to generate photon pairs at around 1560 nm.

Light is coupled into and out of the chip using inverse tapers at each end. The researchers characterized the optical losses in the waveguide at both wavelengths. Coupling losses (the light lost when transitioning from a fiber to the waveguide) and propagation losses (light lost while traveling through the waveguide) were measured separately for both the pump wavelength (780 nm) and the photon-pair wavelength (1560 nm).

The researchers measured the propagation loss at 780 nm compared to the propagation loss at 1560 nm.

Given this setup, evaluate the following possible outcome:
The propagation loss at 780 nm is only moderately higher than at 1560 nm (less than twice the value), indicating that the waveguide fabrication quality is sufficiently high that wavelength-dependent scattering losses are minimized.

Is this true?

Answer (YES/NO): NO